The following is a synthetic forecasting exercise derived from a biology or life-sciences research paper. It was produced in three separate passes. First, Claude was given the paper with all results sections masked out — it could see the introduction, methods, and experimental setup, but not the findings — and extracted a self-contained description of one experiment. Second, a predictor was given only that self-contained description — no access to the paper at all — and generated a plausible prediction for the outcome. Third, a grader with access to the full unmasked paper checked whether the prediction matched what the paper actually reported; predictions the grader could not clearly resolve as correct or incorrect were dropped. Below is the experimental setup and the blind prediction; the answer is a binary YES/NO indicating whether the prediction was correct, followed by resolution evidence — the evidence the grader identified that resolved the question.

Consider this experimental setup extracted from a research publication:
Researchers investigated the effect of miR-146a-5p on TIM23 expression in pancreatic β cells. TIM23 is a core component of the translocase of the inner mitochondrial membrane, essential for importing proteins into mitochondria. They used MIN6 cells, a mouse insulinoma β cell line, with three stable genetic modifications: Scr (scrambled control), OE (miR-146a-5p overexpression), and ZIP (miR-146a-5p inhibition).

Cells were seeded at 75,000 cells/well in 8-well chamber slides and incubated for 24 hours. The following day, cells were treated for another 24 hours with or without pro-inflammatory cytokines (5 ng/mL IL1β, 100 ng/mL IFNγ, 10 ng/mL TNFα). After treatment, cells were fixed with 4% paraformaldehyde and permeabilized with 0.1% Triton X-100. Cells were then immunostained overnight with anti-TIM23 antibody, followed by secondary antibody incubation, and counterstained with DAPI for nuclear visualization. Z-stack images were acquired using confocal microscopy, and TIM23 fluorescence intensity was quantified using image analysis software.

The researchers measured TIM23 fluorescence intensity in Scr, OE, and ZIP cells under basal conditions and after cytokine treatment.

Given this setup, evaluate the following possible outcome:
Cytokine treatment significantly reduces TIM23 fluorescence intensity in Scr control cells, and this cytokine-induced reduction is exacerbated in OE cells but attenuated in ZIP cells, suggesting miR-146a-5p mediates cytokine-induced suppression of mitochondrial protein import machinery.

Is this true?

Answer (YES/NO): NO